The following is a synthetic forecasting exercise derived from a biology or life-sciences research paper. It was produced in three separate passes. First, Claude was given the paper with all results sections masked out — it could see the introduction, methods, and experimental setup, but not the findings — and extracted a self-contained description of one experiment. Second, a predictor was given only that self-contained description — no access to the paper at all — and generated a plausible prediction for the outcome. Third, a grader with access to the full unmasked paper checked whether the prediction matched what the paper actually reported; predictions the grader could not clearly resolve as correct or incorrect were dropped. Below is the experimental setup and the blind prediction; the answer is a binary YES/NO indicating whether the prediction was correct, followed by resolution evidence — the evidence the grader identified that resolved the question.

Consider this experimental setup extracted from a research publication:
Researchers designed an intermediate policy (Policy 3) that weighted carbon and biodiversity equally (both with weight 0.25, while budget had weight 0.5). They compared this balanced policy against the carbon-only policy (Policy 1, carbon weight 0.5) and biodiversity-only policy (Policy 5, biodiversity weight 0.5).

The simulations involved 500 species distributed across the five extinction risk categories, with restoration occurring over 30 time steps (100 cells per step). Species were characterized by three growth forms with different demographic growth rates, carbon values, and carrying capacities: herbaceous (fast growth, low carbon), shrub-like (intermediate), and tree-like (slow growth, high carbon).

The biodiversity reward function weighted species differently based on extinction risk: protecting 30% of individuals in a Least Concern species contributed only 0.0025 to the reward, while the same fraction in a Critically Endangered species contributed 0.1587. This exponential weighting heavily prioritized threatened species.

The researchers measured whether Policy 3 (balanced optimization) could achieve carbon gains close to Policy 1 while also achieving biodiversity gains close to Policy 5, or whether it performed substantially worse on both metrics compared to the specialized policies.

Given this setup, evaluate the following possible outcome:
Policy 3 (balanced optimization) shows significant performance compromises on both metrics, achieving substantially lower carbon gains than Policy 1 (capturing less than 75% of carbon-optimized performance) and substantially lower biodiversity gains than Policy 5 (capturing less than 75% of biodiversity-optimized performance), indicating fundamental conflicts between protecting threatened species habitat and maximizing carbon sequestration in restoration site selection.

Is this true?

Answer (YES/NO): NO